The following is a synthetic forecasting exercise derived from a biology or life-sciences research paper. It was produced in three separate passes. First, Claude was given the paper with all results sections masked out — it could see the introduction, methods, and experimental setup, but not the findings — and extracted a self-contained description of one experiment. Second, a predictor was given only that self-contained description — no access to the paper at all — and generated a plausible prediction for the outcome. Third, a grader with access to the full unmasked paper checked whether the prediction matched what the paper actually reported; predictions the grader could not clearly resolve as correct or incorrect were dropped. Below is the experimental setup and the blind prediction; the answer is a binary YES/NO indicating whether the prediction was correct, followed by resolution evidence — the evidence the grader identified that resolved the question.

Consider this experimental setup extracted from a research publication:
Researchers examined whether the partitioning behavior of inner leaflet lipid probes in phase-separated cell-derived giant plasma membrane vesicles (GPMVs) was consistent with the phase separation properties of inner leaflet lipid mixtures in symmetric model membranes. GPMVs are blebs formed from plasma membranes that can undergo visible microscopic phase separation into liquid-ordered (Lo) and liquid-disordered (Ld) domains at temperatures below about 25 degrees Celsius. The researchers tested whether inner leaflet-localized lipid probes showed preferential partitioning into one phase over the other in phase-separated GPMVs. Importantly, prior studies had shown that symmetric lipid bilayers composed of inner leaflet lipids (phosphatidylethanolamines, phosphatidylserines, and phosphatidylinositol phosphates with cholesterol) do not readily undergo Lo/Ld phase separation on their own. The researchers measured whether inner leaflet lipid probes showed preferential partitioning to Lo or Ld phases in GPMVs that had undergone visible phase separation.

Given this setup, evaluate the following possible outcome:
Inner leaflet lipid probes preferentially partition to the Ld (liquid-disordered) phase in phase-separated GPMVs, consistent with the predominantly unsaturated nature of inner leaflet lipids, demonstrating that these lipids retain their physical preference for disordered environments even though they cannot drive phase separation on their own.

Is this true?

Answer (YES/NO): NO